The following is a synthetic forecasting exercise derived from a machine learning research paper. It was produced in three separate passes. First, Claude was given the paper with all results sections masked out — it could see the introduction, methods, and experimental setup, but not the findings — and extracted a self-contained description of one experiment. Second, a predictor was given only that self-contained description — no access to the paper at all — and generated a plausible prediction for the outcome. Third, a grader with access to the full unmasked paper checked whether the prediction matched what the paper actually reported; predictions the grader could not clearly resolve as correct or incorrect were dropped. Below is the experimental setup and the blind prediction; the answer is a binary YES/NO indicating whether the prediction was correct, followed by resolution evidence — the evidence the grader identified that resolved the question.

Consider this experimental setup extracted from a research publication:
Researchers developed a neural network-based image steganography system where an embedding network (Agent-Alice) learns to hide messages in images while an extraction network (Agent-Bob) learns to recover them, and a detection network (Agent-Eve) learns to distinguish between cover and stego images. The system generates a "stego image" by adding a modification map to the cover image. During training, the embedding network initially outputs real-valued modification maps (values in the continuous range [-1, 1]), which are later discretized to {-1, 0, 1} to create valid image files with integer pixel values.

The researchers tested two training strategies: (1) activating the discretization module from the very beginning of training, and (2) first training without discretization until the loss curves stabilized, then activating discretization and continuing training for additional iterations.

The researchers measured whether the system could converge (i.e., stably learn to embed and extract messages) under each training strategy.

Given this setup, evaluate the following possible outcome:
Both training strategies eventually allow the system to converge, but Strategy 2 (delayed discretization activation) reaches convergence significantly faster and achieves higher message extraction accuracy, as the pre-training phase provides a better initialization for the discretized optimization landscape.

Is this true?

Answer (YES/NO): NO